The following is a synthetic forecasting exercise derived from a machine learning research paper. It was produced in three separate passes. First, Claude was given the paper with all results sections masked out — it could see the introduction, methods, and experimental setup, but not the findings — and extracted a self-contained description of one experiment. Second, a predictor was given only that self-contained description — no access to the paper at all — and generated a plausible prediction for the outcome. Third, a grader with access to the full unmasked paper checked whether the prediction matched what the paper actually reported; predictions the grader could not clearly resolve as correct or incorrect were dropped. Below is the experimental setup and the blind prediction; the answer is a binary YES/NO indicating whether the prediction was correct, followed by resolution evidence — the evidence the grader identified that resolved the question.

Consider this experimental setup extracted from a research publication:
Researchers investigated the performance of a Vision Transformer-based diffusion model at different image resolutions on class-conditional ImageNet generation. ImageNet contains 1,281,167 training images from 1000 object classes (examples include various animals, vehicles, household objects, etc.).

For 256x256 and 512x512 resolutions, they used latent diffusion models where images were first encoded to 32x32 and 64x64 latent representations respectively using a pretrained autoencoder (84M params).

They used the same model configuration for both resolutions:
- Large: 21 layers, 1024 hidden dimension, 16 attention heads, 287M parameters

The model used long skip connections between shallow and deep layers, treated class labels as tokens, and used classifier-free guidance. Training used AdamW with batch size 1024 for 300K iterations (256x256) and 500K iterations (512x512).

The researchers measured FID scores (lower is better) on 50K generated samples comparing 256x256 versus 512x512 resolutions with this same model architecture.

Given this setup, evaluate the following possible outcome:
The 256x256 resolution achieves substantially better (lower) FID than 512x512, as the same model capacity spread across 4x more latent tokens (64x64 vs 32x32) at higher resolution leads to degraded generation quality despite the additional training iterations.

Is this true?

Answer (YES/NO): YES